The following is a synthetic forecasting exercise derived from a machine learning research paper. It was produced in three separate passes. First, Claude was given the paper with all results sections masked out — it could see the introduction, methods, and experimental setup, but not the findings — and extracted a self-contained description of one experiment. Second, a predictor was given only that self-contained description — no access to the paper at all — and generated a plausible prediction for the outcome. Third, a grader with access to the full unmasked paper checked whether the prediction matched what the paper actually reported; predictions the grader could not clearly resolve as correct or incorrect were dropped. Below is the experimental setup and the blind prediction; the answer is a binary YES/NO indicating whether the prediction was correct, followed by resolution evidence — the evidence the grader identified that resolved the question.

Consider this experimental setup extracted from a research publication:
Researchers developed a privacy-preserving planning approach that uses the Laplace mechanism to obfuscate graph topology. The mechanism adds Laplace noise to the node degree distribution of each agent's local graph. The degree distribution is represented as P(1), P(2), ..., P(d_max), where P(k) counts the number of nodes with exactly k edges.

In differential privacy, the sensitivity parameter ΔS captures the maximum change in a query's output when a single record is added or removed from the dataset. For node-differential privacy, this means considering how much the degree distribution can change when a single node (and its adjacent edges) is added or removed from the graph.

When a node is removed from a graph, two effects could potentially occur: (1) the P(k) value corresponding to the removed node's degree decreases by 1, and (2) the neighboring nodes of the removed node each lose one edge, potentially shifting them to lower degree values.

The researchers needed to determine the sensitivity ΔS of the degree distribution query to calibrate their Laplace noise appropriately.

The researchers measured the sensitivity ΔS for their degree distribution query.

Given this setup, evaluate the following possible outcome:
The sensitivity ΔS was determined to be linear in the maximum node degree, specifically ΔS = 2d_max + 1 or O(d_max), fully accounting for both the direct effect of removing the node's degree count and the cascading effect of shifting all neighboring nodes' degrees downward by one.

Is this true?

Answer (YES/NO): NO